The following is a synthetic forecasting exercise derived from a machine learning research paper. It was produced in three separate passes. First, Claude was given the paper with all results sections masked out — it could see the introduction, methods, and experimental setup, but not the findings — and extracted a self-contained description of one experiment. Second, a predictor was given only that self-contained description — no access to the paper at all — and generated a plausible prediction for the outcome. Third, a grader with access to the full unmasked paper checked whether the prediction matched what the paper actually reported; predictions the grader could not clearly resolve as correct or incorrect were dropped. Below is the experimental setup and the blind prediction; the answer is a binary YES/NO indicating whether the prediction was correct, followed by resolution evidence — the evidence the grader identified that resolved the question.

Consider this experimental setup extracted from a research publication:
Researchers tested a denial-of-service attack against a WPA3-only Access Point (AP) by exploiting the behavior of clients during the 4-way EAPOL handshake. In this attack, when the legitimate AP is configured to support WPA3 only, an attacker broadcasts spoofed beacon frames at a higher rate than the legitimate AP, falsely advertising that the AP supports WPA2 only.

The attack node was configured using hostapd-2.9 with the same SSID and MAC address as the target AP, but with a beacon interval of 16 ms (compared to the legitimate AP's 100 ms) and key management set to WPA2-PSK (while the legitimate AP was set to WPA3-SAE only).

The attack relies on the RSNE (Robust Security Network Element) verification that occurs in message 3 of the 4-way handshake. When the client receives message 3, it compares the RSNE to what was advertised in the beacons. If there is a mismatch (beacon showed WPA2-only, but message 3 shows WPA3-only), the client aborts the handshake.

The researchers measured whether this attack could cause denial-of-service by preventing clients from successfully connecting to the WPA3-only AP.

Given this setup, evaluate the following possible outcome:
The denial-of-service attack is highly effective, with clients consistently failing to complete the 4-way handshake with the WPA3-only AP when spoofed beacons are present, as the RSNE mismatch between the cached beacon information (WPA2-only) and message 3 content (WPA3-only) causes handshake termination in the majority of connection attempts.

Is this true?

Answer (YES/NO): YES